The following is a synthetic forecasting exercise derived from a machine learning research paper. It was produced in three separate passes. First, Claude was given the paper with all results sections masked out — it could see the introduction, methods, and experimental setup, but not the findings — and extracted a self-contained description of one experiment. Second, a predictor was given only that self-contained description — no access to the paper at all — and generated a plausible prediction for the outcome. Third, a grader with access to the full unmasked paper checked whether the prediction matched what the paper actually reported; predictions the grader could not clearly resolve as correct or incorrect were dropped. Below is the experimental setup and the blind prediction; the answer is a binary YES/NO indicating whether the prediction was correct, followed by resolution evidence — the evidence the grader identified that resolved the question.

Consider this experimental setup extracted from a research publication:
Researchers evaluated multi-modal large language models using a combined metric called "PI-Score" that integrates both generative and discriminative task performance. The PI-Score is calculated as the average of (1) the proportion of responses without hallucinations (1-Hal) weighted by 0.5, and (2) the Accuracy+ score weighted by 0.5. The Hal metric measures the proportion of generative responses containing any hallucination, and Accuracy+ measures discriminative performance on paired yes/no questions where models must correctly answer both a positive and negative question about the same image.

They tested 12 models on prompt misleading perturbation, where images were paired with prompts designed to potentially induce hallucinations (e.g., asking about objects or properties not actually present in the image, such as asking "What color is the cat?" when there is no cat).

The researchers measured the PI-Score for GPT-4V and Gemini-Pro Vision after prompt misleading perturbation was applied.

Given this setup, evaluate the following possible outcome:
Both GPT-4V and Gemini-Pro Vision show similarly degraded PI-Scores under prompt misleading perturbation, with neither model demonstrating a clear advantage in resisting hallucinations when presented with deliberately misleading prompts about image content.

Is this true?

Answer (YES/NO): NO